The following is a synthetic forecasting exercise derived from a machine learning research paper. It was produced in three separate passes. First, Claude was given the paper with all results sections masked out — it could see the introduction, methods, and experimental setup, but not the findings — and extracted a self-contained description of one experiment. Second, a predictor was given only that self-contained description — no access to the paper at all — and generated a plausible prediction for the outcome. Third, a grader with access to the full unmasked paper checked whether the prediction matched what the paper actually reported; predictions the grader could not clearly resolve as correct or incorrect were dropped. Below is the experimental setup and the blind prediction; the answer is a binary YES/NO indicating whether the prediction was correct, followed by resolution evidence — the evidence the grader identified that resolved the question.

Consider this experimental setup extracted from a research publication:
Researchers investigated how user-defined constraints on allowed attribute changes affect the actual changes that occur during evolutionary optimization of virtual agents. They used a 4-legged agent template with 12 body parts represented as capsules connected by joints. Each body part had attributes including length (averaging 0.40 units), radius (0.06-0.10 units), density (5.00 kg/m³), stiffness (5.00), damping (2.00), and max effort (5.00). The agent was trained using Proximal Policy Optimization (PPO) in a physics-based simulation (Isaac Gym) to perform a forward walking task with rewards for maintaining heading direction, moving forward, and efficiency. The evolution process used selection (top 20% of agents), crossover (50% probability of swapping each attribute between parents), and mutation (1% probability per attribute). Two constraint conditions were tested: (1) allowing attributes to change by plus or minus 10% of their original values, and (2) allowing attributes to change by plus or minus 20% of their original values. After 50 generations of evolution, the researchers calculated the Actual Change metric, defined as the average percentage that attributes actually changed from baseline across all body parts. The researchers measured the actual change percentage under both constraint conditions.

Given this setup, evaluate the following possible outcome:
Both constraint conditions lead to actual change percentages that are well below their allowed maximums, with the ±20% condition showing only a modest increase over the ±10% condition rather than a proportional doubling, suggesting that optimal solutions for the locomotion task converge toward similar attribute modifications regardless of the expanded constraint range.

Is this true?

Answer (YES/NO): NO